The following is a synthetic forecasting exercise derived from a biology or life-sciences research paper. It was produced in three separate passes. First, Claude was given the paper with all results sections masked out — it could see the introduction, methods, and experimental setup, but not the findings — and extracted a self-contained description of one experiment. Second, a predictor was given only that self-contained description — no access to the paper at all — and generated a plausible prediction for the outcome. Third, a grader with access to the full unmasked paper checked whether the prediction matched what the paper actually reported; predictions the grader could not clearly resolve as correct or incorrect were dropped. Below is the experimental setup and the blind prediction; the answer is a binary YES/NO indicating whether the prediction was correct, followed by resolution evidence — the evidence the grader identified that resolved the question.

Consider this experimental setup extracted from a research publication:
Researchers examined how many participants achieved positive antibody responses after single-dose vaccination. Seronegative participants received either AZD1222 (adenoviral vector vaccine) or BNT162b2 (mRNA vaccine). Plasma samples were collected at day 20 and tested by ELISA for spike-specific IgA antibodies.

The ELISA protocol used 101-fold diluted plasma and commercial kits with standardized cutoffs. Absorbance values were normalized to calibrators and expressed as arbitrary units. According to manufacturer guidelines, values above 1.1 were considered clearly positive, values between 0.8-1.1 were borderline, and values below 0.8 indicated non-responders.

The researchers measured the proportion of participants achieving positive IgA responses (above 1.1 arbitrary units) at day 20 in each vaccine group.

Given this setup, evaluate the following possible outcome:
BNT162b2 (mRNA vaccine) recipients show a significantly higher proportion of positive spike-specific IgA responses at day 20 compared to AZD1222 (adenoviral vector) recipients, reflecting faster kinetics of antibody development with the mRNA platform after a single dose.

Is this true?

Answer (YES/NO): YES